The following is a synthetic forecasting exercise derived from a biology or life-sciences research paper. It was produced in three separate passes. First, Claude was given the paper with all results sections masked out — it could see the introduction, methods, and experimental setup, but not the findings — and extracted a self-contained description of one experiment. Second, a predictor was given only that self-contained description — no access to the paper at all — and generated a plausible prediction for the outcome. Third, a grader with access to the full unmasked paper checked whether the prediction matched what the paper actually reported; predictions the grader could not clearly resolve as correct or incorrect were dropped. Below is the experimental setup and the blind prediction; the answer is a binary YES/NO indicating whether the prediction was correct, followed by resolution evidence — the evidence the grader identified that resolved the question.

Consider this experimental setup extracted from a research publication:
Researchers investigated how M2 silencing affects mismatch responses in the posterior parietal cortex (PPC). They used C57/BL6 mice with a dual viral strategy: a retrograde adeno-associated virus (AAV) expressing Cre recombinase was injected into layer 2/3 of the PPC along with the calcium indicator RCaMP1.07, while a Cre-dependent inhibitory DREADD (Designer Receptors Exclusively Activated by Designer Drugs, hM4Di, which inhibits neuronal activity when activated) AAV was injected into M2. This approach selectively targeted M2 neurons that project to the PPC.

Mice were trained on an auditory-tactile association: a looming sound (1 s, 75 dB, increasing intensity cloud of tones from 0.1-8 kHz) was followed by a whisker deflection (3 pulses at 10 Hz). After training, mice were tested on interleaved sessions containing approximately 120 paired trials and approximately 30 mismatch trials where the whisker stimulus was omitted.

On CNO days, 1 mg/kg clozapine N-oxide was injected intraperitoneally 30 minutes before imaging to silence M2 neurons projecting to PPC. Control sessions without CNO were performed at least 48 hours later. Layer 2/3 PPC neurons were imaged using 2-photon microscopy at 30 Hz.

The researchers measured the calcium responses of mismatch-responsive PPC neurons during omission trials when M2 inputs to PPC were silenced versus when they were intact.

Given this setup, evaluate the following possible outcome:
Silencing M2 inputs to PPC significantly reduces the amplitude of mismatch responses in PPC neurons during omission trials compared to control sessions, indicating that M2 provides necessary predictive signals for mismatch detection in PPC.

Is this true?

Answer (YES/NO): NO